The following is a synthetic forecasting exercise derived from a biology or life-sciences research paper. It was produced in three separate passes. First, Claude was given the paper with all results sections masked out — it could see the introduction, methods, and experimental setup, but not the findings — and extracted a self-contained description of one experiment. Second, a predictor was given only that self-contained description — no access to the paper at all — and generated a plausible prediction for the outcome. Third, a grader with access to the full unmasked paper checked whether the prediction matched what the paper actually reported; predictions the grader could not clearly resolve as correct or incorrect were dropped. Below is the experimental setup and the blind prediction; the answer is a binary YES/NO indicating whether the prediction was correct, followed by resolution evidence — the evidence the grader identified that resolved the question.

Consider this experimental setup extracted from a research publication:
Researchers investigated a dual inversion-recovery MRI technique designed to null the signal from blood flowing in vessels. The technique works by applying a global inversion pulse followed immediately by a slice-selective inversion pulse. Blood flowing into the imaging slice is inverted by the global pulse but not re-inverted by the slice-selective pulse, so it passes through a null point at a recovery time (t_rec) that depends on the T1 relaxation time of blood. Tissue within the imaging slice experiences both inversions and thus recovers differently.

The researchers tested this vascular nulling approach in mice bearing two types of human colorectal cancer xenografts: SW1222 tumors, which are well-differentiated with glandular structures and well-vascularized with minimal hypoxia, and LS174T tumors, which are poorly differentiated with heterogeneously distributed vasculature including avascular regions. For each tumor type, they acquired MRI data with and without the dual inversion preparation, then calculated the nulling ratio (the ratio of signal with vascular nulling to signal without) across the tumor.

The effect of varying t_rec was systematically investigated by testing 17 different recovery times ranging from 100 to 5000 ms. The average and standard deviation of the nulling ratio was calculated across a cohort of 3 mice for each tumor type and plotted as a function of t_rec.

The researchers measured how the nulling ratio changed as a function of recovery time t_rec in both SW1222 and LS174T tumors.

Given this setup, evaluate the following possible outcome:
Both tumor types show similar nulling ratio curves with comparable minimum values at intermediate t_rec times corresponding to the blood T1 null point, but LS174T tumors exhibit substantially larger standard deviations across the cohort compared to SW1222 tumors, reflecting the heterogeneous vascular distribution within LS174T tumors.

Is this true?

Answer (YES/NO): NO